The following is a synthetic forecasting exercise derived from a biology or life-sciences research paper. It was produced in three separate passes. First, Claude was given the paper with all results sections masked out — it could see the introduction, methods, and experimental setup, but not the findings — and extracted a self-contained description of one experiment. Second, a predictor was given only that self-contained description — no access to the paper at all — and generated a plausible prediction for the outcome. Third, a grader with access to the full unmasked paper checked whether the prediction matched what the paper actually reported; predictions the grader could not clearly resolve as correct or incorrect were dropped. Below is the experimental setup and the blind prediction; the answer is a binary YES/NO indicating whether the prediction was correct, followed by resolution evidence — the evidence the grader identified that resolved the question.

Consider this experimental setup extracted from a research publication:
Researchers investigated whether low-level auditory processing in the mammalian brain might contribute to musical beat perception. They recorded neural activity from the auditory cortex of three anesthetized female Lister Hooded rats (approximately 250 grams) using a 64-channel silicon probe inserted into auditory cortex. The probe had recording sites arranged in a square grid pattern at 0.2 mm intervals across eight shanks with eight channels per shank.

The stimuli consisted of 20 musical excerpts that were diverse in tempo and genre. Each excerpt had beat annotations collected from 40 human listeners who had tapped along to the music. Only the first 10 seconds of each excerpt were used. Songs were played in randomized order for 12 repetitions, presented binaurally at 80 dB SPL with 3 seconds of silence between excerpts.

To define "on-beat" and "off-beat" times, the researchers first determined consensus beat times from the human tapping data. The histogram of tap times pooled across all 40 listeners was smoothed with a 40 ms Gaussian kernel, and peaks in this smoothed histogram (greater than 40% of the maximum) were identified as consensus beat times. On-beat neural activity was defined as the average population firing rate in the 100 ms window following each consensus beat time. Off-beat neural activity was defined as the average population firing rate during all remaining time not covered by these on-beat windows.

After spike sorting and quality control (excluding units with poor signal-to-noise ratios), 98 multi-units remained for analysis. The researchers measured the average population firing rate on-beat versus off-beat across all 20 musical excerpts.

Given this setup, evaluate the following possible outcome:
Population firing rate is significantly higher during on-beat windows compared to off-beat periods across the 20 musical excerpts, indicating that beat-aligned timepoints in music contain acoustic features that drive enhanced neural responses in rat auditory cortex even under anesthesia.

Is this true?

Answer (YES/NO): YES